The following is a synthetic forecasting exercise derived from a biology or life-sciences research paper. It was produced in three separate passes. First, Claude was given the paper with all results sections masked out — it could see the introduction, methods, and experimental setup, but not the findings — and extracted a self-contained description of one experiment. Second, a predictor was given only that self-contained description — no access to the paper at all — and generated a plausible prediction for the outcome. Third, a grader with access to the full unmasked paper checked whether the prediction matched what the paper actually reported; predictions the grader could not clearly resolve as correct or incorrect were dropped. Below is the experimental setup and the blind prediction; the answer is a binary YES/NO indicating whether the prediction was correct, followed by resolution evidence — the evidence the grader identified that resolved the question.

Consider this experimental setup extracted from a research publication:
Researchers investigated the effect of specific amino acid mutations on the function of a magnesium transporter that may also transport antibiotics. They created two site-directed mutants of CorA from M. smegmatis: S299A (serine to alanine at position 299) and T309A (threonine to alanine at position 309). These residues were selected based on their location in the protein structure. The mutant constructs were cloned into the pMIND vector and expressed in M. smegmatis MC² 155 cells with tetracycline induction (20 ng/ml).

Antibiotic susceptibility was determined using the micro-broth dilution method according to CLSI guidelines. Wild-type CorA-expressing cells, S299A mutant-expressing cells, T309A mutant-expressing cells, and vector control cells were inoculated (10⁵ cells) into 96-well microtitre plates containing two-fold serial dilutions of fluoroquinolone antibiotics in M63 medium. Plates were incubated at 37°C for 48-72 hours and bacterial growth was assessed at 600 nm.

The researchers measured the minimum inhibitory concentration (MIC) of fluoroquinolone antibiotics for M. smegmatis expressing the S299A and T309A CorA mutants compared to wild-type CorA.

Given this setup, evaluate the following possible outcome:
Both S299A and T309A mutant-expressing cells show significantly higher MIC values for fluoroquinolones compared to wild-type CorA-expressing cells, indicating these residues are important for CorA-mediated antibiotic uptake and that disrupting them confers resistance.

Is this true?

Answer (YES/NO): NO